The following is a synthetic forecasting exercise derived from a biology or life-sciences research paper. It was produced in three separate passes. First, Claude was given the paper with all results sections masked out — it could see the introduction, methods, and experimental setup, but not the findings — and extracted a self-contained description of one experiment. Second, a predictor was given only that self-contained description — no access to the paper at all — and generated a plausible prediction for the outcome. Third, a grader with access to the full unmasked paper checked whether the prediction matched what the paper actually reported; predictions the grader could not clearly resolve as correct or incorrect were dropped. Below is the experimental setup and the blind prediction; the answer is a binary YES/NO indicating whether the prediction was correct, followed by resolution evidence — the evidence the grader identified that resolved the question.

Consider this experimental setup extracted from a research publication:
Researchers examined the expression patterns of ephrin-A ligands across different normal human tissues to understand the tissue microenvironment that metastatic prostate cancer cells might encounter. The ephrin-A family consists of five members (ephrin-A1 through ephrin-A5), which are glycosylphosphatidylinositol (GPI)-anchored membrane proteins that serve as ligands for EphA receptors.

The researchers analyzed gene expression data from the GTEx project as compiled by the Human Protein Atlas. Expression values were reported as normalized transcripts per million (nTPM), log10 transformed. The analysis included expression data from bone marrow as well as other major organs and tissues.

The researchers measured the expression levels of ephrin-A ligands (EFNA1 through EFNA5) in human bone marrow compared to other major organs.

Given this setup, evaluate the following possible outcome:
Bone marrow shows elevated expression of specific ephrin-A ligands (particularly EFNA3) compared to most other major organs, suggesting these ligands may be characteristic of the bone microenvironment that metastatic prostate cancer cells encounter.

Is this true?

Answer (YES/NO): NO